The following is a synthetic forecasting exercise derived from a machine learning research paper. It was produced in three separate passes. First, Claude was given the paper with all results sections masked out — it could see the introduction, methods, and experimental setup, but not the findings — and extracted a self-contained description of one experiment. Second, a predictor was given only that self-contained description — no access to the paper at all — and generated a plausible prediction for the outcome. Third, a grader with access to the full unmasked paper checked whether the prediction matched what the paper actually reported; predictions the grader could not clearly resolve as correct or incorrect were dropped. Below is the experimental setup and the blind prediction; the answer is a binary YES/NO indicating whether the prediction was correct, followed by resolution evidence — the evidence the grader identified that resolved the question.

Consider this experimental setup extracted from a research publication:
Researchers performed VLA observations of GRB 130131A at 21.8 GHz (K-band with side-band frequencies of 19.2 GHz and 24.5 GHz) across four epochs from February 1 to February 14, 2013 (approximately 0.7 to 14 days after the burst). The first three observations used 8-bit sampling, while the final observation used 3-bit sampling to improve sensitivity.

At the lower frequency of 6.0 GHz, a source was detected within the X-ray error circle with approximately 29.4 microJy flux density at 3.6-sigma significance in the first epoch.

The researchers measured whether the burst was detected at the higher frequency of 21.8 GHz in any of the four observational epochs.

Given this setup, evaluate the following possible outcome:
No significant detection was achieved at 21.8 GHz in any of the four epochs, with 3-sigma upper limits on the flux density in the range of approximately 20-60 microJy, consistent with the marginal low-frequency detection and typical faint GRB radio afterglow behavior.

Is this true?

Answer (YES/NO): NO